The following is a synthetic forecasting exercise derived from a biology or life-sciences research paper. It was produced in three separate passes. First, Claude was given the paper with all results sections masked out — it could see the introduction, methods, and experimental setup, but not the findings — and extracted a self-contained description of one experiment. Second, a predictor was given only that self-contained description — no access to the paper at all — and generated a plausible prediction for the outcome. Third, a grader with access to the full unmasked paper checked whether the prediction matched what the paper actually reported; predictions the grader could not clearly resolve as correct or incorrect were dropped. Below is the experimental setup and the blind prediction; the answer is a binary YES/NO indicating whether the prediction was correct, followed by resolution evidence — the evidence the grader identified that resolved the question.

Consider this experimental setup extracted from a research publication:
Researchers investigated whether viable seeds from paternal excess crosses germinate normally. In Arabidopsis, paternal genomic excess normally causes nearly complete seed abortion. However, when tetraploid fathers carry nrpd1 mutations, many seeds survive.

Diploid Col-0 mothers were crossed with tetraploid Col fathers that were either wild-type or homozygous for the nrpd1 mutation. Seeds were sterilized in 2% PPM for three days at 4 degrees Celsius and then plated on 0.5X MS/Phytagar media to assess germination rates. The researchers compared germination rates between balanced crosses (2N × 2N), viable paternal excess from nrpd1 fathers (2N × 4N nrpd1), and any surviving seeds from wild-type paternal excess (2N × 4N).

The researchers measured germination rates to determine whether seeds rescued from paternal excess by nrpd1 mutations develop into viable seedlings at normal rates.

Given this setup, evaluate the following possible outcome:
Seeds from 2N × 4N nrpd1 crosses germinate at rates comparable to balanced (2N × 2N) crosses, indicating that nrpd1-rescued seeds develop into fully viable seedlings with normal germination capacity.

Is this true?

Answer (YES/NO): NO